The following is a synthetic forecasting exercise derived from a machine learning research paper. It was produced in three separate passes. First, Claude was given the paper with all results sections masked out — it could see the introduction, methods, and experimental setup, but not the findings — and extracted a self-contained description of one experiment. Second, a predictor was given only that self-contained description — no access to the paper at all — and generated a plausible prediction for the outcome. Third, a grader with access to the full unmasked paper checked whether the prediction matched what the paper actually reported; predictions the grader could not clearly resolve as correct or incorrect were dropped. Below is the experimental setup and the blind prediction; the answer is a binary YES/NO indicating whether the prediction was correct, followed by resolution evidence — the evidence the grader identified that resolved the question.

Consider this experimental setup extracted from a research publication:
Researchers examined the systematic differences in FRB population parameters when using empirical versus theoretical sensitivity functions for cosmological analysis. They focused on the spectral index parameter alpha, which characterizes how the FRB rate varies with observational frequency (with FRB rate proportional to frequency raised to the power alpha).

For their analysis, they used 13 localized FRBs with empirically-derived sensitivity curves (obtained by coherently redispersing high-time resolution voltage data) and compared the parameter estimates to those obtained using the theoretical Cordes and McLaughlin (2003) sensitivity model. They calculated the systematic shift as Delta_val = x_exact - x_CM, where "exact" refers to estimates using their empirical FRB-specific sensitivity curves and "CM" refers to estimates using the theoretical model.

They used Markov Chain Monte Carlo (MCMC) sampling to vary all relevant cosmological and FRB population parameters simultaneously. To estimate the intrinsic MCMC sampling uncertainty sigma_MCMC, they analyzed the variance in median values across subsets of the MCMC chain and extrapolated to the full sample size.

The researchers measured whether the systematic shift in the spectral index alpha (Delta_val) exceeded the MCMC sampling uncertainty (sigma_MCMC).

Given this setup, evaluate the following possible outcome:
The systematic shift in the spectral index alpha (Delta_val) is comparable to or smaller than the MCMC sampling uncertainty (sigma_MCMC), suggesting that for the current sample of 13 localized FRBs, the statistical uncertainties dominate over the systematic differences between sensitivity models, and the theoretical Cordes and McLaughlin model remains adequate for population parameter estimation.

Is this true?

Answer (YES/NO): NO